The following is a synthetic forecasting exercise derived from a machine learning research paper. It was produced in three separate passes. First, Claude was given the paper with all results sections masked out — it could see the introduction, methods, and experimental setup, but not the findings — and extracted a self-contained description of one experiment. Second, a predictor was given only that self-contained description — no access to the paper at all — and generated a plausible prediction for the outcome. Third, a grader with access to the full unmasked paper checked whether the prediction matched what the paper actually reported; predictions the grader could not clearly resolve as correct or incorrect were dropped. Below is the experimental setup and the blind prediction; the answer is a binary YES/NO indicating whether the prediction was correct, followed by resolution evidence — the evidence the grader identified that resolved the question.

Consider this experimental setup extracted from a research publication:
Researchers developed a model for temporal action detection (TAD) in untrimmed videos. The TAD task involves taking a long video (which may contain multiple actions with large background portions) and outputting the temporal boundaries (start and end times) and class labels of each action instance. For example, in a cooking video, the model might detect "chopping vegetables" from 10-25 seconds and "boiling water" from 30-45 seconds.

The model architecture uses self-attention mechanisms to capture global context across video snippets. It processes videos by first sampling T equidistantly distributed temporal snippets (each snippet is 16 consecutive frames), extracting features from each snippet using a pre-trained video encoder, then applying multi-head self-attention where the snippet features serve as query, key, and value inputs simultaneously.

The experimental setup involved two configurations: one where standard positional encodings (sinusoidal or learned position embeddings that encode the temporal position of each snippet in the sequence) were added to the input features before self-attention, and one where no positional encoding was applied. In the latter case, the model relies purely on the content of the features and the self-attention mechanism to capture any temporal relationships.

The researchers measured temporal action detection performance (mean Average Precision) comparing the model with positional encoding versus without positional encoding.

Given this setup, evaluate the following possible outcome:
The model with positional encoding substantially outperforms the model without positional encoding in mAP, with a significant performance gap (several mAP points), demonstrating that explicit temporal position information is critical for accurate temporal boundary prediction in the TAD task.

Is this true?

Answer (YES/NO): NO